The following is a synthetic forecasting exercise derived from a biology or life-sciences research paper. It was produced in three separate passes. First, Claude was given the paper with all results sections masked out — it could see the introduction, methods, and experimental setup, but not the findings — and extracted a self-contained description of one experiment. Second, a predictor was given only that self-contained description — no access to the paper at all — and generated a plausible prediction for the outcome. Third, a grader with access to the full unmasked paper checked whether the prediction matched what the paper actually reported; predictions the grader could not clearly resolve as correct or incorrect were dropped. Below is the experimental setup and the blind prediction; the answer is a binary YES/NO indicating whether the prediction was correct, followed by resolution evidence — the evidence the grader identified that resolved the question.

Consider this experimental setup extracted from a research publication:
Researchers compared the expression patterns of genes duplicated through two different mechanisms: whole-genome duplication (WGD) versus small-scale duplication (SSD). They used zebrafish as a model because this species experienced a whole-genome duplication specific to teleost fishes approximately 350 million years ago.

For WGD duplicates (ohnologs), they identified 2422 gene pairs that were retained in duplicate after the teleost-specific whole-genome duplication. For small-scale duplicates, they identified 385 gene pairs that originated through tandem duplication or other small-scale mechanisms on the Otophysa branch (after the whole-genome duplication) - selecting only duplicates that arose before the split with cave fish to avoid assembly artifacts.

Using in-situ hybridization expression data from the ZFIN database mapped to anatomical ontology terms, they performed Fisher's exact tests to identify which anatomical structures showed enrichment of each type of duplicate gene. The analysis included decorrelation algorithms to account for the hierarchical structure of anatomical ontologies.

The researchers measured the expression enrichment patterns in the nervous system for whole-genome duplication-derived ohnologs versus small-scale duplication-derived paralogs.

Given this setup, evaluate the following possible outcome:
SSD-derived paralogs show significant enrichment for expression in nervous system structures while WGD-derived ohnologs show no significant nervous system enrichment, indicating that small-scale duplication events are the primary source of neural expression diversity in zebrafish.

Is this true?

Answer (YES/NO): NO